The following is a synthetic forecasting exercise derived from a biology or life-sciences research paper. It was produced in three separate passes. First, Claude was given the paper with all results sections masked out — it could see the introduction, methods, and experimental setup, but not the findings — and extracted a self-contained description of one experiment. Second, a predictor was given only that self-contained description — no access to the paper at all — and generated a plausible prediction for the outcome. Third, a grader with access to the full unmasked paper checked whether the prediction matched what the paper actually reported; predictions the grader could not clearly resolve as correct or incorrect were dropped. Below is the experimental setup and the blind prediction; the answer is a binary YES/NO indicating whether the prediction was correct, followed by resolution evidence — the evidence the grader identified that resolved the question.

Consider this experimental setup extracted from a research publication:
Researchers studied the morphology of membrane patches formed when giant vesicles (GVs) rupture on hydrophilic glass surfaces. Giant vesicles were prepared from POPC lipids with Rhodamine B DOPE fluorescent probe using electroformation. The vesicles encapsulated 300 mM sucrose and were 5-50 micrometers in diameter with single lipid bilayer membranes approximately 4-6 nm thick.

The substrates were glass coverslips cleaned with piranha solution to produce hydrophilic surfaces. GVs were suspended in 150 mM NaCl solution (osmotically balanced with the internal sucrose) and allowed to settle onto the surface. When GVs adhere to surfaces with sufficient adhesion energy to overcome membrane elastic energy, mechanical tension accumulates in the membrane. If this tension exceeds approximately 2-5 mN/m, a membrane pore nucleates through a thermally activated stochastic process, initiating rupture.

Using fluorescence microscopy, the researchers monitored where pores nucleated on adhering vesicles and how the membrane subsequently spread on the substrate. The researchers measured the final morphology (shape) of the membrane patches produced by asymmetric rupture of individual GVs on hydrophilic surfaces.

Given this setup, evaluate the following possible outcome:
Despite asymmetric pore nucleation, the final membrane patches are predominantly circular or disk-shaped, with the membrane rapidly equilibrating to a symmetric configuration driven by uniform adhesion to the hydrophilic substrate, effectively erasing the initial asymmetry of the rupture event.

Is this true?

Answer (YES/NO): NO